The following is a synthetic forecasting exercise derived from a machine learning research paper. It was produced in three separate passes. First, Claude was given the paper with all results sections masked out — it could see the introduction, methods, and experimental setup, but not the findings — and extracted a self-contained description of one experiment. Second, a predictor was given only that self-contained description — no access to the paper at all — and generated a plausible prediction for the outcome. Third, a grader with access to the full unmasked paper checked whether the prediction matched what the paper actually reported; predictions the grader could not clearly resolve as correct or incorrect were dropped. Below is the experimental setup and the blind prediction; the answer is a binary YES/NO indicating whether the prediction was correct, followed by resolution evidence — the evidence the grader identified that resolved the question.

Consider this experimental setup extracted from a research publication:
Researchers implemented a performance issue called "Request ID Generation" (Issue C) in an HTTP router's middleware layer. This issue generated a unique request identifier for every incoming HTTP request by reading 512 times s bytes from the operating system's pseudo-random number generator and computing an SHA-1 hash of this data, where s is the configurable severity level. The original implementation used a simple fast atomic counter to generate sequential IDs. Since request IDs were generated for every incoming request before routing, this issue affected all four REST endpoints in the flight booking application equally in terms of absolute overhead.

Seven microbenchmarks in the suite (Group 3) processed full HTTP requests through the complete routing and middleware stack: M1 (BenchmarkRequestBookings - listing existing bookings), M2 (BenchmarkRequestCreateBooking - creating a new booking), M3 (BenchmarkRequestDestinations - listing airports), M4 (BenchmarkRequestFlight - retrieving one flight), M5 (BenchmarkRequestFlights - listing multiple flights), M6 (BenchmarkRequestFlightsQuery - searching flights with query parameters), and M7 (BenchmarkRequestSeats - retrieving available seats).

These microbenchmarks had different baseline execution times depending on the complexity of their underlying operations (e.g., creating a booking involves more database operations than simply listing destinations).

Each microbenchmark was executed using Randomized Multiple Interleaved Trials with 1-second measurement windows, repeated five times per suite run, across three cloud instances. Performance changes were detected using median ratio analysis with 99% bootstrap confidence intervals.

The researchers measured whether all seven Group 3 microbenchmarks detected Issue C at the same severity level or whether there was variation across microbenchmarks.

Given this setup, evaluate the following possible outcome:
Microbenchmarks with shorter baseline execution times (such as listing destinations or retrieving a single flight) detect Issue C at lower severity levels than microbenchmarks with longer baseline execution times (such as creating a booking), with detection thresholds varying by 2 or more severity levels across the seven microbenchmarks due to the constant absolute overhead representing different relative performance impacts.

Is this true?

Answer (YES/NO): NO